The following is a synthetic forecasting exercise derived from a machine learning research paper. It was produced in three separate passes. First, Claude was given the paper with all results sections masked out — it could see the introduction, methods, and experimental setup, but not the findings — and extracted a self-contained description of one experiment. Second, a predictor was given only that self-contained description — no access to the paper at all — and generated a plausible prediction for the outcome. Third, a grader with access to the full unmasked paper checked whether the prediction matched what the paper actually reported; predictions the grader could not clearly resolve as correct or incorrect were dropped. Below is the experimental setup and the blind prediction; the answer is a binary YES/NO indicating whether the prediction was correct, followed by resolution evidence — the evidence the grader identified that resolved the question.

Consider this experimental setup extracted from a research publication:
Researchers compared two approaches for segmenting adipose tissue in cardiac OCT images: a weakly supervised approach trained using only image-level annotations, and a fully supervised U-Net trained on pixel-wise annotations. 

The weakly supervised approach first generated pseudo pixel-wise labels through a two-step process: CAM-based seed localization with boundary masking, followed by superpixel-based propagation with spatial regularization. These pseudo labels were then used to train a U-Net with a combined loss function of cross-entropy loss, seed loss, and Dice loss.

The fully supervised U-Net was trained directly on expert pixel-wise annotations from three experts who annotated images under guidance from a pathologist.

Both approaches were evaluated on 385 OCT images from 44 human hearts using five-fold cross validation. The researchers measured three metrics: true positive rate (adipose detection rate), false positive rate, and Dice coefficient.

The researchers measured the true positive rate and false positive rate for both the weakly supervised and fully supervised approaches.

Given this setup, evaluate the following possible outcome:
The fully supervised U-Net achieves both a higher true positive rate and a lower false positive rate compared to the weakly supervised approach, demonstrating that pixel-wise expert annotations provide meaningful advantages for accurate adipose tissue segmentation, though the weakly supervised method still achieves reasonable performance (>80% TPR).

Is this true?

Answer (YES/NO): NO